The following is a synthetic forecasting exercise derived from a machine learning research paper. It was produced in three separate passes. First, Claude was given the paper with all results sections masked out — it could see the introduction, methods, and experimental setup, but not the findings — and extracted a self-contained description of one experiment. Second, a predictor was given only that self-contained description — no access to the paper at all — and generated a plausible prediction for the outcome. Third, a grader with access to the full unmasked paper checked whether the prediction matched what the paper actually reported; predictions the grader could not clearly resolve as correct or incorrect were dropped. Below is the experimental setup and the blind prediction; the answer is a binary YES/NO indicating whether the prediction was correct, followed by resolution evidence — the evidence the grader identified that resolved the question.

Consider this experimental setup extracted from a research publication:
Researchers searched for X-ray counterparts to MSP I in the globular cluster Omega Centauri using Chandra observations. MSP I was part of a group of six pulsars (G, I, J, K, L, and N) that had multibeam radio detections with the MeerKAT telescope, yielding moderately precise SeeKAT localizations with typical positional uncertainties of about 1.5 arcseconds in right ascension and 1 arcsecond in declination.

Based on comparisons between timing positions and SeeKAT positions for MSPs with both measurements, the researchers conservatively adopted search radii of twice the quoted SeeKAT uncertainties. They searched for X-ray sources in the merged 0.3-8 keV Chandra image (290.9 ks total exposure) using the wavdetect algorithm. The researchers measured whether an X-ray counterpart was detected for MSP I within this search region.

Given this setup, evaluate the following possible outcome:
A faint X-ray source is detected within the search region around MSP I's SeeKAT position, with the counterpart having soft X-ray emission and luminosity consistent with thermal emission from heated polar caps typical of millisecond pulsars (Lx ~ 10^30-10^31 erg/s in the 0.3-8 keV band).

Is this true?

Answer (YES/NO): NO